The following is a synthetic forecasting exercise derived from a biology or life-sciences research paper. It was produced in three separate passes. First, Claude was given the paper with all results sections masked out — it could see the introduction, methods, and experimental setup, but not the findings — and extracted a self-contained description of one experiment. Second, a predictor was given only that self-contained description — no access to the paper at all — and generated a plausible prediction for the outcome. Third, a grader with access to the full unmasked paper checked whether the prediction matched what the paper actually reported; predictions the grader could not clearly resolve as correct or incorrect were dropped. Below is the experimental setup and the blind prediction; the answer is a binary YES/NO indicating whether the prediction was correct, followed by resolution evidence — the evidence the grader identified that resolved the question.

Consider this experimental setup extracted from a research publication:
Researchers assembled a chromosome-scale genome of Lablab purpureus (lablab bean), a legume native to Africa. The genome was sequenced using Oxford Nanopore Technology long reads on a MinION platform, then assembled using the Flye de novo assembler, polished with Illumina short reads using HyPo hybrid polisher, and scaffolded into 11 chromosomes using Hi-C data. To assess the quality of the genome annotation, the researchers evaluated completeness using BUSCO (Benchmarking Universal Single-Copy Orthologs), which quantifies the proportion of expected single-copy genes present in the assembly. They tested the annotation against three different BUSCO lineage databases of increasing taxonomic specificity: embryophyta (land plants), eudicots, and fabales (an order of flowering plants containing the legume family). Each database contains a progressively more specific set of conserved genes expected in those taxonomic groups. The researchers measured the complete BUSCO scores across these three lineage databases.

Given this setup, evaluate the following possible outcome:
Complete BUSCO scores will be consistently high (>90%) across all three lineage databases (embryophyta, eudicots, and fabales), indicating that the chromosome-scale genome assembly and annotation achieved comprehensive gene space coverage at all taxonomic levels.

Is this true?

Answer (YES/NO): YES